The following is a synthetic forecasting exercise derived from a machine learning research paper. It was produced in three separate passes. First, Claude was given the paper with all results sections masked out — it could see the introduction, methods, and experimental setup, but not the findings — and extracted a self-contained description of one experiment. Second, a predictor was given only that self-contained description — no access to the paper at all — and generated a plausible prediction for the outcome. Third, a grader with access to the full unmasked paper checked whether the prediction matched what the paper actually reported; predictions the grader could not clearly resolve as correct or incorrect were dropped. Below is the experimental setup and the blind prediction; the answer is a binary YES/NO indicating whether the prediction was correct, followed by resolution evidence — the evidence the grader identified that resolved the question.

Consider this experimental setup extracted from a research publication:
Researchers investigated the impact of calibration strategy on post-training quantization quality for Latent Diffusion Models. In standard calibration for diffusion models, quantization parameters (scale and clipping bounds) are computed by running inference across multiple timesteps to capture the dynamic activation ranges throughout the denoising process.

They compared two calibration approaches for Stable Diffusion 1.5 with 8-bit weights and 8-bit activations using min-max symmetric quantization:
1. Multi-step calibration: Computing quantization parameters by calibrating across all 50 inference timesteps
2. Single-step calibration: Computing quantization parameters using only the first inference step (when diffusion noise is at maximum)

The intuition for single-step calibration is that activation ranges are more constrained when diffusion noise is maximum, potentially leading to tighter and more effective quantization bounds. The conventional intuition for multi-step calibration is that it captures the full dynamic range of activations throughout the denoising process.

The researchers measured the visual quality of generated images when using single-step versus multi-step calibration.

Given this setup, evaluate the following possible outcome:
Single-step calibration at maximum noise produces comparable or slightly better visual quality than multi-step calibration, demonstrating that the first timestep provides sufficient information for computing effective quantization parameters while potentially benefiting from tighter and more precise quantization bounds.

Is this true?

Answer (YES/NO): NO